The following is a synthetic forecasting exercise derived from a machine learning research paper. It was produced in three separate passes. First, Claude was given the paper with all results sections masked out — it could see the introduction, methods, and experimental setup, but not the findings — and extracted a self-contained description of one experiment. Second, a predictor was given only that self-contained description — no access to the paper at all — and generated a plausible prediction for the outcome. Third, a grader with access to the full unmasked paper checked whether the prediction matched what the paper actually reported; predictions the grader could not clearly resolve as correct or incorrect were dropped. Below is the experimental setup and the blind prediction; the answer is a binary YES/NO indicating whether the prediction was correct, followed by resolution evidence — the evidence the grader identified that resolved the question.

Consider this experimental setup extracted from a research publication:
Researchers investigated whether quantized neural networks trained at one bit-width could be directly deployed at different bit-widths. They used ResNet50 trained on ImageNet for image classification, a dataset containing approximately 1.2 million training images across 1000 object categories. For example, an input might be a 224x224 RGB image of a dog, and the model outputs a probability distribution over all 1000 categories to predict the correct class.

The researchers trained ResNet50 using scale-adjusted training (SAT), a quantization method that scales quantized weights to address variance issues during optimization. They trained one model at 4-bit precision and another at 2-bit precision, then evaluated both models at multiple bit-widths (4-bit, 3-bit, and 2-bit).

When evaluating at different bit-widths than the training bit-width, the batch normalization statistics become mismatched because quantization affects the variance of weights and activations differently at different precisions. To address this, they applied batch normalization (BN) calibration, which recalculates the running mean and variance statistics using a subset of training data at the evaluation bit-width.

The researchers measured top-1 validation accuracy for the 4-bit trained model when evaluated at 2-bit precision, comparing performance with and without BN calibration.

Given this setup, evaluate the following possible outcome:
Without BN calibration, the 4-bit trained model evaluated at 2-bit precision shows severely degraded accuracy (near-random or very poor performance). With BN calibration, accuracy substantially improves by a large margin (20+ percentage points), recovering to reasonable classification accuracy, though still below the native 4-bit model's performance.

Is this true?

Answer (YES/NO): NO